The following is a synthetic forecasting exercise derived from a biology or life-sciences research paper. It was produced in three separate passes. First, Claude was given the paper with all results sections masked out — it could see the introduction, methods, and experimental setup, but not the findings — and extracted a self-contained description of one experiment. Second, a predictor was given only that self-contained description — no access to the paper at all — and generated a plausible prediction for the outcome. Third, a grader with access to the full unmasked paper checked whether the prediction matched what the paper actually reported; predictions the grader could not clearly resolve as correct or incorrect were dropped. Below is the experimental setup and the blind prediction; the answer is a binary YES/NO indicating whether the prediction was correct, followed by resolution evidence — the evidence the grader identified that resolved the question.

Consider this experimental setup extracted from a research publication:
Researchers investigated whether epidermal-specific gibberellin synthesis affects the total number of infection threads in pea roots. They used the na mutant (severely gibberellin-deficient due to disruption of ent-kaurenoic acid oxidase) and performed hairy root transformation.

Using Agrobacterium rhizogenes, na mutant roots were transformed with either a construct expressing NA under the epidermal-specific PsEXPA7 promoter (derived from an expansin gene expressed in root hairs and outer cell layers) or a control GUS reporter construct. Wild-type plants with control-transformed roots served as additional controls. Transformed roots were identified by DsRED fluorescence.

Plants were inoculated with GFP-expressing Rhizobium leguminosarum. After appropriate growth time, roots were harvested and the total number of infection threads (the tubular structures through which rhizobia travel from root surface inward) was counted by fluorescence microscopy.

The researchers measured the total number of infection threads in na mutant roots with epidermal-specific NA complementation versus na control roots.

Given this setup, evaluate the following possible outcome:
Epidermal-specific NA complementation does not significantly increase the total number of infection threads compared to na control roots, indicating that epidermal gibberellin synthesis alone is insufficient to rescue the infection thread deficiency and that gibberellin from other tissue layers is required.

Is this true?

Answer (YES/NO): NO